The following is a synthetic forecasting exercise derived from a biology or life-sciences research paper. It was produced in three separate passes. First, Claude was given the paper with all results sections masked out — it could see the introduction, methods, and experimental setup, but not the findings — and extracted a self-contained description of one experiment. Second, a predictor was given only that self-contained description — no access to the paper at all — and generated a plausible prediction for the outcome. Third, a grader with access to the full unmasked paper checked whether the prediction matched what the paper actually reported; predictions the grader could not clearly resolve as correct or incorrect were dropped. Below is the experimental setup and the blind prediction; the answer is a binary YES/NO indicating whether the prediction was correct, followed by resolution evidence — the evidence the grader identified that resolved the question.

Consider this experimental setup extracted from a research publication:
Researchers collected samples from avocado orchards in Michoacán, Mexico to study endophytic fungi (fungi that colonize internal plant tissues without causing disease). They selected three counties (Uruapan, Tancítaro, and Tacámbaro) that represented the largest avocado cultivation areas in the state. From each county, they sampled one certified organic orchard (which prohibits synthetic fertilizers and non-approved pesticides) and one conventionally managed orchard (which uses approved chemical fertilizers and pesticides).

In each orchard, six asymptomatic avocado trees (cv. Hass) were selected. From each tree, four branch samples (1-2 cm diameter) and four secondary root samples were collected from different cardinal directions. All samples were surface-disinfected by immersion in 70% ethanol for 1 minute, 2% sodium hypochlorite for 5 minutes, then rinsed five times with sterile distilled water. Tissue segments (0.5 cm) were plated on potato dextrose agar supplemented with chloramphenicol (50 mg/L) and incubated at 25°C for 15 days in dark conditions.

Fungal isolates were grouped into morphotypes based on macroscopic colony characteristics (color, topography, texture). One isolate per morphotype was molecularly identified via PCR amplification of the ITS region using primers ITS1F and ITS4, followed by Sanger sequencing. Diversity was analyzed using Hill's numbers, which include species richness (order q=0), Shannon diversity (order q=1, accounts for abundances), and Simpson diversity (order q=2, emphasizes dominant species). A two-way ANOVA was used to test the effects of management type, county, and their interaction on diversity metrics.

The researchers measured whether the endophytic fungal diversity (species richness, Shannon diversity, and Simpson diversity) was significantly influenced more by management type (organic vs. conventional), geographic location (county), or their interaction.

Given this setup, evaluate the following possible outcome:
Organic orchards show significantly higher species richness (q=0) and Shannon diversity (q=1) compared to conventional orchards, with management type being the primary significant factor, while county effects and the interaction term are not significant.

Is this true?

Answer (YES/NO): YES